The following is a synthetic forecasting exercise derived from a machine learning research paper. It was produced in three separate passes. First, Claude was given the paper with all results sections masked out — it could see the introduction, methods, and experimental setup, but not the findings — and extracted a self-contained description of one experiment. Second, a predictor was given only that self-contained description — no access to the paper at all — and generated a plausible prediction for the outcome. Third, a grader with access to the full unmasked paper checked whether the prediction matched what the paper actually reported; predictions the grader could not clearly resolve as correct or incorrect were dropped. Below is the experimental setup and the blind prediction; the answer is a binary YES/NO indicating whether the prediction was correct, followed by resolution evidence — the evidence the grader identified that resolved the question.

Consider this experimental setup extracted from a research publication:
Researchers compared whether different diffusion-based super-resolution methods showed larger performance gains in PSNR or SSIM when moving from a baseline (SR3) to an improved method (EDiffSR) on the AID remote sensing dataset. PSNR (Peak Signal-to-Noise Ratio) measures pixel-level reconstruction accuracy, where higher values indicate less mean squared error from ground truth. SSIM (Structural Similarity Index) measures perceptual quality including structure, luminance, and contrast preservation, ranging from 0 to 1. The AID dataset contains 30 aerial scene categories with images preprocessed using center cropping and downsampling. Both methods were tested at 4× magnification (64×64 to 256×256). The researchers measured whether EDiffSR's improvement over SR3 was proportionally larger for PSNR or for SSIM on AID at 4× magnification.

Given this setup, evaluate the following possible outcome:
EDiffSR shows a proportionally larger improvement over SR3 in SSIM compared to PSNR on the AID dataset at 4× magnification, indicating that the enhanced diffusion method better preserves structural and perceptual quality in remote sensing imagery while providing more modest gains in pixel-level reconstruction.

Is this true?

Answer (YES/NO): NO